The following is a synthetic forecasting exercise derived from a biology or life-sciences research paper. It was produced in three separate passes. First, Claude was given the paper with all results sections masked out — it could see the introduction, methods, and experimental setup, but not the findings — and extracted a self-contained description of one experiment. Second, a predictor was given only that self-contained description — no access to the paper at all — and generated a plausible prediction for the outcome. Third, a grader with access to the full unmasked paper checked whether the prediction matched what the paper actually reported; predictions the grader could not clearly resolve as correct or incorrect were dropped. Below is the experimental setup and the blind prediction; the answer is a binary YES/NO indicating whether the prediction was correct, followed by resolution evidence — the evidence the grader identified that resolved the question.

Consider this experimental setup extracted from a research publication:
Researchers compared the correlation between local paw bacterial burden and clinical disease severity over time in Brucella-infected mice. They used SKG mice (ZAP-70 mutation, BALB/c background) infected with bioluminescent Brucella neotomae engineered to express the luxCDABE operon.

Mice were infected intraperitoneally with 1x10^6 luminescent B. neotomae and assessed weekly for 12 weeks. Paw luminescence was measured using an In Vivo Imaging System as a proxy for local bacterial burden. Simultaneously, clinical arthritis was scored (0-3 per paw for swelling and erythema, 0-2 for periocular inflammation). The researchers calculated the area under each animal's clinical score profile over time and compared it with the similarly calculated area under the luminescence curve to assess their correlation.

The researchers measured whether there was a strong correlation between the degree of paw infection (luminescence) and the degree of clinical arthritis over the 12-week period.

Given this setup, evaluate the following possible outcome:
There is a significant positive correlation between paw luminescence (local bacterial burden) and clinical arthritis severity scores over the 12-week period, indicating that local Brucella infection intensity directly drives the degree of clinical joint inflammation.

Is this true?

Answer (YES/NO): NO